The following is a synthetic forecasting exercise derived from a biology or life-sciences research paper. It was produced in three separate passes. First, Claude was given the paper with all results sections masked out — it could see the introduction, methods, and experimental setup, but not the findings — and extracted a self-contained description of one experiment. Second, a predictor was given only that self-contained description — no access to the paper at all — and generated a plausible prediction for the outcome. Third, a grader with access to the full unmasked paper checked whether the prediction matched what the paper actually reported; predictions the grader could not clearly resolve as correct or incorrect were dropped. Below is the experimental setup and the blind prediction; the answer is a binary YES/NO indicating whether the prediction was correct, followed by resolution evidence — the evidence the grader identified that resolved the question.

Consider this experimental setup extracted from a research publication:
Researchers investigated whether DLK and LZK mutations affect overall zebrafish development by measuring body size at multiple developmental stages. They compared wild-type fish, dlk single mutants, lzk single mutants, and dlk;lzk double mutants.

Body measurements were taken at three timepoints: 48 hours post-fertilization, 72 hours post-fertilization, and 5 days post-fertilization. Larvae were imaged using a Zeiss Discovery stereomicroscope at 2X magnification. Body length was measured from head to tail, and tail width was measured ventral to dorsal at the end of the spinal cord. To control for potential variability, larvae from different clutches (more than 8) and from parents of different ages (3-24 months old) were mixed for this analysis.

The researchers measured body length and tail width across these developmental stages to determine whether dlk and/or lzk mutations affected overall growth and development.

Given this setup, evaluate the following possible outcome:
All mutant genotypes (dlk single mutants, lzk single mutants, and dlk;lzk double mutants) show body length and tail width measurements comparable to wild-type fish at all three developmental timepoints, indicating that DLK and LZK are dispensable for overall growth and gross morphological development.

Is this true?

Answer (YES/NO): NO